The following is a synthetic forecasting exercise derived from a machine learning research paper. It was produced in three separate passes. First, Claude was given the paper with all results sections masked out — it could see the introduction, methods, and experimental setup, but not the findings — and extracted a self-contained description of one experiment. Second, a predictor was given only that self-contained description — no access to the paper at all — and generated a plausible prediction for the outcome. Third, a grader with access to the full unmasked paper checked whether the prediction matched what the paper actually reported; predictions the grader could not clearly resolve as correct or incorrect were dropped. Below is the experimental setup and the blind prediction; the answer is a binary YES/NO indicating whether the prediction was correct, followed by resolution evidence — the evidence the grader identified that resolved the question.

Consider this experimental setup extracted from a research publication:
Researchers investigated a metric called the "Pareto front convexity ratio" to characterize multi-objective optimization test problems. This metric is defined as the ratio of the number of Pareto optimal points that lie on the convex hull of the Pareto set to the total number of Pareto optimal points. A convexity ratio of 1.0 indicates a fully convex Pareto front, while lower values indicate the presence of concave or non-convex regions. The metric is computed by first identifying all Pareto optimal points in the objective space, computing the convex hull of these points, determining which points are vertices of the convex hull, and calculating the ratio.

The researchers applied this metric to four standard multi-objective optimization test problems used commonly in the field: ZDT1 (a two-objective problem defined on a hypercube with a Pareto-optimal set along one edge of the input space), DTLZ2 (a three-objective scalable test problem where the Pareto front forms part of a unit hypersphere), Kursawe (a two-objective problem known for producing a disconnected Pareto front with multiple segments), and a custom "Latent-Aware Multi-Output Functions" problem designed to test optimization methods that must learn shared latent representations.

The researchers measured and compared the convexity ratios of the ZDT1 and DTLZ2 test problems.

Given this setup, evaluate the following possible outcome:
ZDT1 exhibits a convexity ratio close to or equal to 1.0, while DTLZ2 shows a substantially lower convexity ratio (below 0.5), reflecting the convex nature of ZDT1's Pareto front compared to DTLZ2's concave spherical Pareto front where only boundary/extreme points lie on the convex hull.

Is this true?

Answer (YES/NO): NO